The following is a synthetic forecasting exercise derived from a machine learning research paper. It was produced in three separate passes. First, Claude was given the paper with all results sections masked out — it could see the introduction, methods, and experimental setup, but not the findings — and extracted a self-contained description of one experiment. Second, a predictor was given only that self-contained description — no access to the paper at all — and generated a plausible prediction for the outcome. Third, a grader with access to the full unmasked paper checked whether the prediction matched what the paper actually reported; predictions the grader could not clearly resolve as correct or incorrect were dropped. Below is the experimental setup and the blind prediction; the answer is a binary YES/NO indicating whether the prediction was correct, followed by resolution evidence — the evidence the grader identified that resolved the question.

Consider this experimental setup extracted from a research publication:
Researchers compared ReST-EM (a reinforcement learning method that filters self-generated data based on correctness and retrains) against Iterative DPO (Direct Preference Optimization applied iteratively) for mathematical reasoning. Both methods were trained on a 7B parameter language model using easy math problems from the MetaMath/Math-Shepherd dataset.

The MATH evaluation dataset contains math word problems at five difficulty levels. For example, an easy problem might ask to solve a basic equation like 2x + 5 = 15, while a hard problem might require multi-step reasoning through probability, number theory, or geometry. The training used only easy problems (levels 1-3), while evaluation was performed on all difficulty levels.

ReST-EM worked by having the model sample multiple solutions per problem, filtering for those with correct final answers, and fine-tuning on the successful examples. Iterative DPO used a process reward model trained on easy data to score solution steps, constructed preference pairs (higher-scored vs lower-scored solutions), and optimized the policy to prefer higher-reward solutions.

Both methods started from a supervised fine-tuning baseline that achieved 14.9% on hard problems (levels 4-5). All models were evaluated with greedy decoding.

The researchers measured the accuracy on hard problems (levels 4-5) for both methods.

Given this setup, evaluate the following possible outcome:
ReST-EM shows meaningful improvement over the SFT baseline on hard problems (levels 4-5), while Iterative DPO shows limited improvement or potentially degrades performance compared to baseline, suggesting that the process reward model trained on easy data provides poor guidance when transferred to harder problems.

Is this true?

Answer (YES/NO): NO